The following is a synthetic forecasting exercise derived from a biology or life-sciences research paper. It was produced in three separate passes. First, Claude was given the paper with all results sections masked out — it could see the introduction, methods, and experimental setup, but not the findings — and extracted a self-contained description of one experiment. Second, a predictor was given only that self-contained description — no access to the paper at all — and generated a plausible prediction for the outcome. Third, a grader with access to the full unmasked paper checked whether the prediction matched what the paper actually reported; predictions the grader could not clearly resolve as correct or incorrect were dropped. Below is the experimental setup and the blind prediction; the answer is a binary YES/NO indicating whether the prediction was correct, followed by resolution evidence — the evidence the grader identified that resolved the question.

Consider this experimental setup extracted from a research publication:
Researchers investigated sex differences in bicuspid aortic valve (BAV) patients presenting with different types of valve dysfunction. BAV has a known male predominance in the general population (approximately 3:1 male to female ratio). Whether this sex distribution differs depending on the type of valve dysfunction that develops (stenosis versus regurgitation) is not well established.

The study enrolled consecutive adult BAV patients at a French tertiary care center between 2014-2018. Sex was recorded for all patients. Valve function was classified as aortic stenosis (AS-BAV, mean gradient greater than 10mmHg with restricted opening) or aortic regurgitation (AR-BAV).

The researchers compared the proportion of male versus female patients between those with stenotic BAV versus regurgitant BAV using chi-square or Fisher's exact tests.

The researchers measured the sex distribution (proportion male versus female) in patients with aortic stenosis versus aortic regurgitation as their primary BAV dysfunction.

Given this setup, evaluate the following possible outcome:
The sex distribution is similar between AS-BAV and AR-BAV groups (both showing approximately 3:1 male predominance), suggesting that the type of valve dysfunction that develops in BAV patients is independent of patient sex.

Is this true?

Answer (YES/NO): NO